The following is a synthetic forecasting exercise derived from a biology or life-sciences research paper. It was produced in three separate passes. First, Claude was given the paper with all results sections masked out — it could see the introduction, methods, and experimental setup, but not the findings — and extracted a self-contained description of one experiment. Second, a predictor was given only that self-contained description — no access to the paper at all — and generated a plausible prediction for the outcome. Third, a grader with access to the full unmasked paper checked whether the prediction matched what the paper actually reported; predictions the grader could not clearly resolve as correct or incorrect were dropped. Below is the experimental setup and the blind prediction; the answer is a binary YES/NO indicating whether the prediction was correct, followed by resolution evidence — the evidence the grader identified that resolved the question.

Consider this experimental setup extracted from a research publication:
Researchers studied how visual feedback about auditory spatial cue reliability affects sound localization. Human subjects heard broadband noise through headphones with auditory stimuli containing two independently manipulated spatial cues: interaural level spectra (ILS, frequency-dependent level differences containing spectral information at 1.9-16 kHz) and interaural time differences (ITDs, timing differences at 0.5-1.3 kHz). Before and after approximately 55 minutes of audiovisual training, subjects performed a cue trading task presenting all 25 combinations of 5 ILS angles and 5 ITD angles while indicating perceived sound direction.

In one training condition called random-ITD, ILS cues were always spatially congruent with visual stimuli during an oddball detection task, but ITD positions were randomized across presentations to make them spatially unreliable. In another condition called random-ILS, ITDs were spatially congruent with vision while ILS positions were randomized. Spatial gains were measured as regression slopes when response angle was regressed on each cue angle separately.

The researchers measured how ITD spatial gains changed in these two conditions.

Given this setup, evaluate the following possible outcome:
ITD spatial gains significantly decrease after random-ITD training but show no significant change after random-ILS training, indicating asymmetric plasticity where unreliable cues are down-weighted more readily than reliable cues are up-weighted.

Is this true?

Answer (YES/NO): NO